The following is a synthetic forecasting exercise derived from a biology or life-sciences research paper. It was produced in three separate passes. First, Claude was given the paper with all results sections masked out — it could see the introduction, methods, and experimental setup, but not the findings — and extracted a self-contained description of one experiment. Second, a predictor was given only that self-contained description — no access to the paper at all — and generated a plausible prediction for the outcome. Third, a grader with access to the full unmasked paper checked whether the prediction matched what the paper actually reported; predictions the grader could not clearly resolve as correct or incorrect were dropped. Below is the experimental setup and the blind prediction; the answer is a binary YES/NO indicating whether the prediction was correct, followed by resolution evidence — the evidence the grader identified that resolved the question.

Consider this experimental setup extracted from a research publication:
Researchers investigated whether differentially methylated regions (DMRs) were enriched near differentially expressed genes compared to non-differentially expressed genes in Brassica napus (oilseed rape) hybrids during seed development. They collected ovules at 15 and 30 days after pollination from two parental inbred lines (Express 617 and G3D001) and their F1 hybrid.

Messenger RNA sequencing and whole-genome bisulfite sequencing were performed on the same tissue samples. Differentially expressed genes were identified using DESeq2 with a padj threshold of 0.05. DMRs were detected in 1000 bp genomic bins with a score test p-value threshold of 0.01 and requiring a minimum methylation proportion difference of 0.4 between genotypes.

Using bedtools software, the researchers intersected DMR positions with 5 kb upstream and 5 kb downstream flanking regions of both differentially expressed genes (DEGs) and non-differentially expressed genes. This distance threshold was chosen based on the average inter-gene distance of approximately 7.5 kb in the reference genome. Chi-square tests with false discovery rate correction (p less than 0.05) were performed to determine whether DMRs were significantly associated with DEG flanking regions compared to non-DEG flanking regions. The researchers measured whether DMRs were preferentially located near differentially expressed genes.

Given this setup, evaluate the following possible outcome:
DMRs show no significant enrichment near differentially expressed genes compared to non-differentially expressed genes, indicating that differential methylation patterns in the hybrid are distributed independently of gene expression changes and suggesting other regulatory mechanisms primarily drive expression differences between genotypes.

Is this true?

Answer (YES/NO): NO